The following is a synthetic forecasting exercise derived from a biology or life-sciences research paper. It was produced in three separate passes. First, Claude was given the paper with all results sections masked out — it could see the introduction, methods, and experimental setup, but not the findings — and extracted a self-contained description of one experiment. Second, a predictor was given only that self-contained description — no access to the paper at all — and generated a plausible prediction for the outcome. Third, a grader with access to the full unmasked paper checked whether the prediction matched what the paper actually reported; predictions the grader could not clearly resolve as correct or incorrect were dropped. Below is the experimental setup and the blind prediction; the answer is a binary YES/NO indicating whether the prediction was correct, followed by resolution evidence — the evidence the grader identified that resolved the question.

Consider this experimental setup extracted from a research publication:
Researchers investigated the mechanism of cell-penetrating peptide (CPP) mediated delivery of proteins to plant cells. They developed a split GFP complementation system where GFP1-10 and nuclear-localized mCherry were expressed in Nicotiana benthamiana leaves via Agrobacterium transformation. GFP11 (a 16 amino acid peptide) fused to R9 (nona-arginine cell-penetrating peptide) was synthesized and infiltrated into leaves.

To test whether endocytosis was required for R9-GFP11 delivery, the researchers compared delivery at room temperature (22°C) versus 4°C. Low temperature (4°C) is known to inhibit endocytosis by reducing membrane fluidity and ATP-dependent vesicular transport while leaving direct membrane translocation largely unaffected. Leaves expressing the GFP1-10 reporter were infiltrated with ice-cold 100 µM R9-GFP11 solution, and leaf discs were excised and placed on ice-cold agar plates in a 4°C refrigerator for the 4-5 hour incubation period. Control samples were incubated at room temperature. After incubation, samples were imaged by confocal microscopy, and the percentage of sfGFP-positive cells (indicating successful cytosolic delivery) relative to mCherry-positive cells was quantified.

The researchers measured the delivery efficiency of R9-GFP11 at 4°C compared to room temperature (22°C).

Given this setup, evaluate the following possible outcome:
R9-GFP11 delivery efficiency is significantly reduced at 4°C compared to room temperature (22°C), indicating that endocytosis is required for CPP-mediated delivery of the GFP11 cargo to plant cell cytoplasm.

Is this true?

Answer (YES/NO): NO